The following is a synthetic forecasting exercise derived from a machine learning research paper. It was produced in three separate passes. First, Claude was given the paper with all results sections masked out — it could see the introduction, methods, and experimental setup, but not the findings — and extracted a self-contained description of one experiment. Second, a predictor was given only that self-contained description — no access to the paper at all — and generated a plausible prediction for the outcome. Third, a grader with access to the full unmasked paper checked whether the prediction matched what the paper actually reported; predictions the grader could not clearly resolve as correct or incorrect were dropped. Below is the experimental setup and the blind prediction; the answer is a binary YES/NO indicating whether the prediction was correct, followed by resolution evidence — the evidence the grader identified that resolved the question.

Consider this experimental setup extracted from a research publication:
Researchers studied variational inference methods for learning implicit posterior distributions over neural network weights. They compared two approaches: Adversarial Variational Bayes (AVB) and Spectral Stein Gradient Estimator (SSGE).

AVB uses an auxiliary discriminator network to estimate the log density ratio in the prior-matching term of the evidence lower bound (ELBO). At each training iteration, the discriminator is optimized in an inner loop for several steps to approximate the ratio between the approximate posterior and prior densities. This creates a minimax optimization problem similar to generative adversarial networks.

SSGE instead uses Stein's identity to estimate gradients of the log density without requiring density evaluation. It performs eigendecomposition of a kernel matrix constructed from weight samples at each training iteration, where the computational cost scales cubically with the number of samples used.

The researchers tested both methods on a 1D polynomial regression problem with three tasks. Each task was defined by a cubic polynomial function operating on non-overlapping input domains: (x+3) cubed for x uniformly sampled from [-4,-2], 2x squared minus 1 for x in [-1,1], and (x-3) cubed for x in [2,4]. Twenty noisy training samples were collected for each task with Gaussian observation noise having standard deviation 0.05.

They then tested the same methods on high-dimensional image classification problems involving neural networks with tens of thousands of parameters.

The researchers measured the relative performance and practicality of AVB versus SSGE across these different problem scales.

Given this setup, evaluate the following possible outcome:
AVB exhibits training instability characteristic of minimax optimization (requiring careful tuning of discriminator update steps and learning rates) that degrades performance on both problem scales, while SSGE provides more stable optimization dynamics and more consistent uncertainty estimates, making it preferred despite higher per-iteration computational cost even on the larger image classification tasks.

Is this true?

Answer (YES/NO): NO